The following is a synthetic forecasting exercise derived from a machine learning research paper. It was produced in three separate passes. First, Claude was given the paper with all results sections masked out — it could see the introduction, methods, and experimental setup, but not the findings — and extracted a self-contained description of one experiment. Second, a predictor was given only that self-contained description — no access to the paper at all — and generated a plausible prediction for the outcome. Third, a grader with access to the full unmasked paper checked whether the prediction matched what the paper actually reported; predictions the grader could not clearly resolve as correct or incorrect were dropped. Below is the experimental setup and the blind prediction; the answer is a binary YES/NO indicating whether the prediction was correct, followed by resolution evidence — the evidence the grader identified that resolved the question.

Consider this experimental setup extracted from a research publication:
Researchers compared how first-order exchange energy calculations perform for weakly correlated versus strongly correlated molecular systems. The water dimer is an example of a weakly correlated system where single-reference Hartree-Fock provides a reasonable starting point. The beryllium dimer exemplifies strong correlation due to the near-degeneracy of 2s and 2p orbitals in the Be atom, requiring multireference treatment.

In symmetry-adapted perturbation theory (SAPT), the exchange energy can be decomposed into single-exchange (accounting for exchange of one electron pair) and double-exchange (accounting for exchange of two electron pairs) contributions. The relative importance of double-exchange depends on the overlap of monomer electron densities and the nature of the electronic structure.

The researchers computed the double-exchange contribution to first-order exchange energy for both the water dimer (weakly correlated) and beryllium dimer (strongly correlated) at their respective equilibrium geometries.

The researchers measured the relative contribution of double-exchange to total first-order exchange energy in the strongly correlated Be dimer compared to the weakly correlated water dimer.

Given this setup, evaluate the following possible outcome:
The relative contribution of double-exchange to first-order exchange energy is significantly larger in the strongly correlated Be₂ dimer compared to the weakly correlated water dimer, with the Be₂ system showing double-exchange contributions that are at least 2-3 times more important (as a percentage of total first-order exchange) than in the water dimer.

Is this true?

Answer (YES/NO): YES